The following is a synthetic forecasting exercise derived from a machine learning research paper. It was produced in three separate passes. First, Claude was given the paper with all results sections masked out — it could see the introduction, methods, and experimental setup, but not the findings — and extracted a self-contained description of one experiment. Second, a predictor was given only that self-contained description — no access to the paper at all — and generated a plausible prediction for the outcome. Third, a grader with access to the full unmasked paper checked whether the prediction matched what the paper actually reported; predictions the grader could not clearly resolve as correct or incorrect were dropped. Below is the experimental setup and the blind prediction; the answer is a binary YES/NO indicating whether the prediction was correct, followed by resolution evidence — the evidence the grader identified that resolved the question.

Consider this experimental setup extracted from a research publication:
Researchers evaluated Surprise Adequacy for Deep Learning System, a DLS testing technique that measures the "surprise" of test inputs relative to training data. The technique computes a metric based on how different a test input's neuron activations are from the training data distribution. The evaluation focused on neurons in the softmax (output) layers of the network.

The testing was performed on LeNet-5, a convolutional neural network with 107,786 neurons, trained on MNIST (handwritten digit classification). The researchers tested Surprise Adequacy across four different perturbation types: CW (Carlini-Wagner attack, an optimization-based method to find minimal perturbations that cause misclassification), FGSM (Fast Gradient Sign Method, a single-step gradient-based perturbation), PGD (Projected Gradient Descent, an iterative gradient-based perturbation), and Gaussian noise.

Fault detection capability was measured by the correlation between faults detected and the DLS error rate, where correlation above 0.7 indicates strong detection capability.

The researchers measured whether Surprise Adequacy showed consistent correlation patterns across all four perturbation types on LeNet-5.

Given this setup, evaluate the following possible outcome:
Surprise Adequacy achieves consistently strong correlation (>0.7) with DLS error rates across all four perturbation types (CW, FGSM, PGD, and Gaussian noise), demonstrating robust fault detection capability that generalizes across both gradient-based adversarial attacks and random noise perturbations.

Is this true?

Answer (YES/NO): NO